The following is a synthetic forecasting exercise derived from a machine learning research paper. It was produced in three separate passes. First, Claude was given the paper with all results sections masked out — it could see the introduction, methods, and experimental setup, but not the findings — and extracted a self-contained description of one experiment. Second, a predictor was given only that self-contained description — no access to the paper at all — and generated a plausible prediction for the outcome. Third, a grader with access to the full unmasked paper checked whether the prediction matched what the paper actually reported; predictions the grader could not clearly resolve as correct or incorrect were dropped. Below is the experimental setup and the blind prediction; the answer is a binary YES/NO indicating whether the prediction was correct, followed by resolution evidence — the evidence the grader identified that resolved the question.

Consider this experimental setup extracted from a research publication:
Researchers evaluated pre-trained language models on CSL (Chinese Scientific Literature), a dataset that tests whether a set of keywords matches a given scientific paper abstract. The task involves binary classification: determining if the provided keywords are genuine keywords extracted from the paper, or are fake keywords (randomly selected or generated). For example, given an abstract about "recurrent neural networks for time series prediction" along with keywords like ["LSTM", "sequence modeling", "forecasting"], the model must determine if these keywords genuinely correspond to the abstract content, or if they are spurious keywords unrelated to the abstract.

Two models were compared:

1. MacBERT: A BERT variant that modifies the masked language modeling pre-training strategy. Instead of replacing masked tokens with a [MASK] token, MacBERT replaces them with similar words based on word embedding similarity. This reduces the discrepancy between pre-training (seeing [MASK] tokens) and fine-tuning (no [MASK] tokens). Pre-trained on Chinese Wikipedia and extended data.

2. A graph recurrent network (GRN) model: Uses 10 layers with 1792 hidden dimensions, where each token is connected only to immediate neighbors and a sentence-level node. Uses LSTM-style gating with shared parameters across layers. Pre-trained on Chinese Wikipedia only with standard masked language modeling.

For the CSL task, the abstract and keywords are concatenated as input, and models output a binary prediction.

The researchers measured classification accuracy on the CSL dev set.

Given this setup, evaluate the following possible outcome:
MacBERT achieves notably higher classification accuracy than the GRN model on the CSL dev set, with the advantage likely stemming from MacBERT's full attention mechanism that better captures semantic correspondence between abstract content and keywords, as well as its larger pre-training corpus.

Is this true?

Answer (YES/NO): NO